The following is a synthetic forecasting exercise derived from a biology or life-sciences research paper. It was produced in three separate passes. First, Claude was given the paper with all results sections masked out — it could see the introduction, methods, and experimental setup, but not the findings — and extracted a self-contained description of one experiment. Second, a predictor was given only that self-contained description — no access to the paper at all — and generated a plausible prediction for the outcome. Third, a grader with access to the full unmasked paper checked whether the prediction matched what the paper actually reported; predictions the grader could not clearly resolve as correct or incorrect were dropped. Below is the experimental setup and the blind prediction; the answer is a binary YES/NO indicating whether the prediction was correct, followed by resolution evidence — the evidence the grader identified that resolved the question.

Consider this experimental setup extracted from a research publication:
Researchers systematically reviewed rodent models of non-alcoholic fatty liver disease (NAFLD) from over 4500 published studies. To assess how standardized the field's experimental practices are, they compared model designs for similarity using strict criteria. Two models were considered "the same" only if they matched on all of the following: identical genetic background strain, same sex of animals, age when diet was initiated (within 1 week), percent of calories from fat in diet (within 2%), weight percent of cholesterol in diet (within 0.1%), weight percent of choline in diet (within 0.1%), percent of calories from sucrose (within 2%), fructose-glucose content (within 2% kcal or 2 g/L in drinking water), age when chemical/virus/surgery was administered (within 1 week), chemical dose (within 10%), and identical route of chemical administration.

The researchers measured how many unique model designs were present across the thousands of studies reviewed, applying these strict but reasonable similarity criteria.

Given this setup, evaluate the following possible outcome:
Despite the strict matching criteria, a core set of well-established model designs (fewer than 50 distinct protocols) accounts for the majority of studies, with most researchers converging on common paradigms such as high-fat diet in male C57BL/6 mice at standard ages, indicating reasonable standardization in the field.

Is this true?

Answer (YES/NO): NO